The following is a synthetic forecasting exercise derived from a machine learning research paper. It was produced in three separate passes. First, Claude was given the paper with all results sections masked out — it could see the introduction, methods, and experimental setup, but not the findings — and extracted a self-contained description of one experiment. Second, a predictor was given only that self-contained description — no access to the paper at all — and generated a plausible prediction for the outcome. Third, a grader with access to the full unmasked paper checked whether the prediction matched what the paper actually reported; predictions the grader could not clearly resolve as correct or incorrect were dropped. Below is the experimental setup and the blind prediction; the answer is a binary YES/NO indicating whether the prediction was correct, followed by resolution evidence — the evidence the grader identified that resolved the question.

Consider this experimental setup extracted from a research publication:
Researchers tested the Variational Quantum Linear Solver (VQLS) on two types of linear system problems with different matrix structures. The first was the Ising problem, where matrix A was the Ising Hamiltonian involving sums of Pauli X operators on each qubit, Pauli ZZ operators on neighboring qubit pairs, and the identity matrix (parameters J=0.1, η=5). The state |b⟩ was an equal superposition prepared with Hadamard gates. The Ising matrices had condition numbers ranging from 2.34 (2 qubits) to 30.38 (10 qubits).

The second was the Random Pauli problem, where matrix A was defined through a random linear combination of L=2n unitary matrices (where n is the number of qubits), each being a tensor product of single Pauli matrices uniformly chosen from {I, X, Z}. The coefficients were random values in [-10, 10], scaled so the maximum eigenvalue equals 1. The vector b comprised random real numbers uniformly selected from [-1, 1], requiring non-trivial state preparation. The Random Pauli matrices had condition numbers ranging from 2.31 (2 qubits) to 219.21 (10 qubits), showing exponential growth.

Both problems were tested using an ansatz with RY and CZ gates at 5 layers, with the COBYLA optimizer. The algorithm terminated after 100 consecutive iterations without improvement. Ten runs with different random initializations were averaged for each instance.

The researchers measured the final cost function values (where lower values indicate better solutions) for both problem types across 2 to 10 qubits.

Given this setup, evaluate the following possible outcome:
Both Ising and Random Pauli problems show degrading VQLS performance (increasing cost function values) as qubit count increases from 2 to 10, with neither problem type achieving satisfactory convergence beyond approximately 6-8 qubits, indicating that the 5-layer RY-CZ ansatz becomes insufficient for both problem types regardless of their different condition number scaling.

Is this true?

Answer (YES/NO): NO